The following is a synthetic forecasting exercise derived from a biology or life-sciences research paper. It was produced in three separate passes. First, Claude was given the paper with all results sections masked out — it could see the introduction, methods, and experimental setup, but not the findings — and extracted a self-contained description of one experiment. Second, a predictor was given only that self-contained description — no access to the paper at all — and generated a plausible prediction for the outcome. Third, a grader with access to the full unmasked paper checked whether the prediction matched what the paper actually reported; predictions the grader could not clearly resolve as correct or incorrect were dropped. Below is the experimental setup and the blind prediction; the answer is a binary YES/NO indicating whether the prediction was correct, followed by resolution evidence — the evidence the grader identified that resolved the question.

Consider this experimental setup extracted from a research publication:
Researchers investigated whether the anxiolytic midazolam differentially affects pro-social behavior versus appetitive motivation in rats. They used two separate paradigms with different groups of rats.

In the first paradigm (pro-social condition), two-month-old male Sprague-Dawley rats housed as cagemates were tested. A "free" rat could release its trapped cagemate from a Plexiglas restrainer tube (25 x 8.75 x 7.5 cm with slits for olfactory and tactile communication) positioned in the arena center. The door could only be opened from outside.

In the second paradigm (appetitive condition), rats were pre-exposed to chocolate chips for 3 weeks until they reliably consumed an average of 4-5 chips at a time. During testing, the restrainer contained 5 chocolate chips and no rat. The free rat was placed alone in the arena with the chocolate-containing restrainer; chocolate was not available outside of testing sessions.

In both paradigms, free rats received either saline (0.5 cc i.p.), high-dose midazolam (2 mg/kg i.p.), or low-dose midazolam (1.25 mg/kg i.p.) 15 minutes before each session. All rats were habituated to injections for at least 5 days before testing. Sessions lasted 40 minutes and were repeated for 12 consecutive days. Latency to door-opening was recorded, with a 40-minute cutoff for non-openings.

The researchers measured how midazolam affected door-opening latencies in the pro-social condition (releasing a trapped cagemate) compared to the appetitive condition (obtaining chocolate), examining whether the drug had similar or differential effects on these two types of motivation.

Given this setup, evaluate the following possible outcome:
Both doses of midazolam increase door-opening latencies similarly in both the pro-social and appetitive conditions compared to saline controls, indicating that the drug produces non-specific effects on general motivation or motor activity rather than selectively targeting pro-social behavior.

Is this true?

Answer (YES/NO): NO